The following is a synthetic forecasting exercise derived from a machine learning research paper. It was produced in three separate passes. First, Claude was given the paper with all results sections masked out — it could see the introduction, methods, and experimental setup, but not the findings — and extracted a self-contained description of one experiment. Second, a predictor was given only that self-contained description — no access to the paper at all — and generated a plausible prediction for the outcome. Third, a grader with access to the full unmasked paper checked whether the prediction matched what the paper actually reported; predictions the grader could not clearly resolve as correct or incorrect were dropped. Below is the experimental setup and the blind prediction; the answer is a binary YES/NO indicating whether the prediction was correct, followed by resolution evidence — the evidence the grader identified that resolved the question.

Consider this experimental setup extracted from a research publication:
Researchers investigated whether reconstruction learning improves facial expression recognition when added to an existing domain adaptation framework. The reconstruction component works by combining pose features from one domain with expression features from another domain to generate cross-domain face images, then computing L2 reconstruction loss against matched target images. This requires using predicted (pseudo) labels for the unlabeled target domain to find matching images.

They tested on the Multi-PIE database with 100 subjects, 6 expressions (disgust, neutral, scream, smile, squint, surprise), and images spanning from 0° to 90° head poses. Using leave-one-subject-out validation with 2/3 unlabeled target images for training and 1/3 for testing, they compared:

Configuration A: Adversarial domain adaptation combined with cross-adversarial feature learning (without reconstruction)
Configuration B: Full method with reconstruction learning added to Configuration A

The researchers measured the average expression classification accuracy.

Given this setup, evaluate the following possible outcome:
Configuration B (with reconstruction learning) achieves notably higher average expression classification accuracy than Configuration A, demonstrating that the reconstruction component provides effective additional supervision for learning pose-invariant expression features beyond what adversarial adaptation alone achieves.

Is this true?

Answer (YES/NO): NO